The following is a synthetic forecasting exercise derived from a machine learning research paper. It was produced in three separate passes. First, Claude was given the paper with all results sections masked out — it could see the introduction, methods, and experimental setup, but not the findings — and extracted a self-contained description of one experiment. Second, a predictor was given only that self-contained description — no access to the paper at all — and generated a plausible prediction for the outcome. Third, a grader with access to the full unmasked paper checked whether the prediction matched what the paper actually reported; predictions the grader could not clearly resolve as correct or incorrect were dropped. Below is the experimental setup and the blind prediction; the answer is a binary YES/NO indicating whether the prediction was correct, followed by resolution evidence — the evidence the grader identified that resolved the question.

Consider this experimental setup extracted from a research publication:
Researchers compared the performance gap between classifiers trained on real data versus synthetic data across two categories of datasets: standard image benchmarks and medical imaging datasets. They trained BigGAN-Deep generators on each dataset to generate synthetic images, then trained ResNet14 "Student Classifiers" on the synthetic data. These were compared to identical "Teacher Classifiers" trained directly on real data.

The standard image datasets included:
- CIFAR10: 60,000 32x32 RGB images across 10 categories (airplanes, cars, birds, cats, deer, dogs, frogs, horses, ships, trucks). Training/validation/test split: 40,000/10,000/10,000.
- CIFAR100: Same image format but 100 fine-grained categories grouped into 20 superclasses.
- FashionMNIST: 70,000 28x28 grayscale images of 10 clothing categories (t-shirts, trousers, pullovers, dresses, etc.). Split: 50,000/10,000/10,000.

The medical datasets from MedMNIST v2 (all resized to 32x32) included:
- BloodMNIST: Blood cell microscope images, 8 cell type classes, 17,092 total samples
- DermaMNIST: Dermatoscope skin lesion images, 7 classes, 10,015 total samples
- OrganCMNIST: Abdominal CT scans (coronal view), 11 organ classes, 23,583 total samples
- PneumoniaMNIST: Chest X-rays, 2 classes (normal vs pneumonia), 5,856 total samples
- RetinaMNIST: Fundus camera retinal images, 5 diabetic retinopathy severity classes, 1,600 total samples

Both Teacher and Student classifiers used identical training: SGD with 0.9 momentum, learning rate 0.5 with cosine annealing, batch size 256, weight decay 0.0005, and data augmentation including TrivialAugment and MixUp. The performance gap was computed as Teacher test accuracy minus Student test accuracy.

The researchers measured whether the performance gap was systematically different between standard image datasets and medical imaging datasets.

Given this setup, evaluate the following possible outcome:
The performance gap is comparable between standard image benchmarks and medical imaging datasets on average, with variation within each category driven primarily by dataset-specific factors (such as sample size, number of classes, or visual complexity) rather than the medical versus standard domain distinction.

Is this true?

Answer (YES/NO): YES